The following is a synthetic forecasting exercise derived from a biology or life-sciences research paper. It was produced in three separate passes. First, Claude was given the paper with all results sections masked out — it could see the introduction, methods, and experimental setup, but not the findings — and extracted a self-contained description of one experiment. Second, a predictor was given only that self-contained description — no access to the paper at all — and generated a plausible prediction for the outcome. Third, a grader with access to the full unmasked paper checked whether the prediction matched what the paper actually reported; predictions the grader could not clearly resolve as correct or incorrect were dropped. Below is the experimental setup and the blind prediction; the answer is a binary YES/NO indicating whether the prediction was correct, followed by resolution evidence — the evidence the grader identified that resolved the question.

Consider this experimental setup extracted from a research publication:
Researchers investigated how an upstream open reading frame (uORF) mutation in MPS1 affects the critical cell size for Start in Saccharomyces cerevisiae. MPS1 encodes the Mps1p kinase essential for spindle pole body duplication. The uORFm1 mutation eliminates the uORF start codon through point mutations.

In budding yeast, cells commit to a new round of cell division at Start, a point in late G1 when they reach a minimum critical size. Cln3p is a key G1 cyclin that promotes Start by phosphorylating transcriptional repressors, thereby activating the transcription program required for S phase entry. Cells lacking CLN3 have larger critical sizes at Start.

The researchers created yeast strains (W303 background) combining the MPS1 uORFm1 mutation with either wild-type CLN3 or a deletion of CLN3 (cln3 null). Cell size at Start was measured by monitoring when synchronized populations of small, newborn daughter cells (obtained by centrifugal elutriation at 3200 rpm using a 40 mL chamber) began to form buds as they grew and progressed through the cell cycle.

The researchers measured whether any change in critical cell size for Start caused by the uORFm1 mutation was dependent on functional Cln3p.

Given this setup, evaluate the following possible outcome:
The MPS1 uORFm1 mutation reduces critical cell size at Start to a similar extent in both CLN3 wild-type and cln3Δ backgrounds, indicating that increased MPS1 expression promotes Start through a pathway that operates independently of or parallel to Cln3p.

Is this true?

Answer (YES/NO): NO